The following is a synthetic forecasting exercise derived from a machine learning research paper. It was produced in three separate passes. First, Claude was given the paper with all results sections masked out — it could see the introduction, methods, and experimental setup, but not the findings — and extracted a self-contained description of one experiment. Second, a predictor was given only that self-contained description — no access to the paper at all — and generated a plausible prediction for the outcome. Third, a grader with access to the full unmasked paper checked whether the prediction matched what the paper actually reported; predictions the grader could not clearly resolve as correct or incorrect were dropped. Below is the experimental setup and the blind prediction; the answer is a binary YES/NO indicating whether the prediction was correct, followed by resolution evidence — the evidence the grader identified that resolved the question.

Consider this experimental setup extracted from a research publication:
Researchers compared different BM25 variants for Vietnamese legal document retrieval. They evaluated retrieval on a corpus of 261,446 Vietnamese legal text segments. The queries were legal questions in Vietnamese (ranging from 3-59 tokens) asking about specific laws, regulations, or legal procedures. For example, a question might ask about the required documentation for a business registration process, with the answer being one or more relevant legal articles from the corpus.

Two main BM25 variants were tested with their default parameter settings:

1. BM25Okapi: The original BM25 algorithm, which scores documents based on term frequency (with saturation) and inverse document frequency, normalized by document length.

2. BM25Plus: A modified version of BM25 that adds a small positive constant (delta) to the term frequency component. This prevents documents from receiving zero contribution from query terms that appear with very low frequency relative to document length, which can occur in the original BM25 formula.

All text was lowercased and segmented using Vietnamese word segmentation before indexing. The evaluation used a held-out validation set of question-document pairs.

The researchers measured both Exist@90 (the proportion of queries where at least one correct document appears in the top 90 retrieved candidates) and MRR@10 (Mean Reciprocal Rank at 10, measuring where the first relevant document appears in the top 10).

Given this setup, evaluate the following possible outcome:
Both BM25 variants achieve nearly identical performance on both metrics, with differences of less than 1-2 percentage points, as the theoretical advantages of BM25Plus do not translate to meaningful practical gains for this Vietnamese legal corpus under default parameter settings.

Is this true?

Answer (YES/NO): YES